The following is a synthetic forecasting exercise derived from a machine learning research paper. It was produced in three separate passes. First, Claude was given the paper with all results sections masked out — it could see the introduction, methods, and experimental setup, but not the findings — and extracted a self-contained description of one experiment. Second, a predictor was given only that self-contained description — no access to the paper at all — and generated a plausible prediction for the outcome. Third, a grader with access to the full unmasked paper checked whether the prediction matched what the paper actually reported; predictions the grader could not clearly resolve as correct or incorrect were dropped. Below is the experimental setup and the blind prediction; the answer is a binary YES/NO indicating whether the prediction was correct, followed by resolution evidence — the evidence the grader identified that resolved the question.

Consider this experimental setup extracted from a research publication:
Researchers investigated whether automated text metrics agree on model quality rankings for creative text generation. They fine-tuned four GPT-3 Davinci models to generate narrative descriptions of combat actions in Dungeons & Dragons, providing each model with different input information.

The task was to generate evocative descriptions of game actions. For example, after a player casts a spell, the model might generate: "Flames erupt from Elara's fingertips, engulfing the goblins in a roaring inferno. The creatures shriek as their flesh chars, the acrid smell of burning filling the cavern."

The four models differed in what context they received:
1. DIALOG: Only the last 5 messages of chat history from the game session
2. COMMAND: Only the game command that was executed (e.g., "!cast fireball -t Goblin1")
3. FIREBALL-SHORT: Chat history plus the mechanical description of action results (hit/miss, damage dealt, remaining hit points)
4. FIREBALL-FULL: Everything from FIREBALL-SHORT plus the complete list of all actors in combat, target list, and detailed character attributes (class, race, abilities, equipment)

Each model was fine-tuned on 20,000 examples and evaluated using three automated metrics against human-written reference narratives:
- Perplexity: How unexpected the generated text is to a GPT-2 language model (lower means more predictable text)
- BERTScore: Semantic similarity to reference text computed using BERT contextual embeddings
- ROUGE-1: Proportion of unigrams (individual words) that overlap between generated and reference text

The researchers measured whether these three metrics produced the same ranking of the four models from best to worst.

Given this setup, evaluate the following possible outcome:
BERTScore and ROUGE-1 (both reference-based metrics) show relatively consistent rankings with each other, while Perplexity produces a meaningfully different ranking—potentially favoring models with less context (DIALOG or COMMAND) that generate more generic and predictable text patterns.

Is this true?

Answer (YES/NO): YES